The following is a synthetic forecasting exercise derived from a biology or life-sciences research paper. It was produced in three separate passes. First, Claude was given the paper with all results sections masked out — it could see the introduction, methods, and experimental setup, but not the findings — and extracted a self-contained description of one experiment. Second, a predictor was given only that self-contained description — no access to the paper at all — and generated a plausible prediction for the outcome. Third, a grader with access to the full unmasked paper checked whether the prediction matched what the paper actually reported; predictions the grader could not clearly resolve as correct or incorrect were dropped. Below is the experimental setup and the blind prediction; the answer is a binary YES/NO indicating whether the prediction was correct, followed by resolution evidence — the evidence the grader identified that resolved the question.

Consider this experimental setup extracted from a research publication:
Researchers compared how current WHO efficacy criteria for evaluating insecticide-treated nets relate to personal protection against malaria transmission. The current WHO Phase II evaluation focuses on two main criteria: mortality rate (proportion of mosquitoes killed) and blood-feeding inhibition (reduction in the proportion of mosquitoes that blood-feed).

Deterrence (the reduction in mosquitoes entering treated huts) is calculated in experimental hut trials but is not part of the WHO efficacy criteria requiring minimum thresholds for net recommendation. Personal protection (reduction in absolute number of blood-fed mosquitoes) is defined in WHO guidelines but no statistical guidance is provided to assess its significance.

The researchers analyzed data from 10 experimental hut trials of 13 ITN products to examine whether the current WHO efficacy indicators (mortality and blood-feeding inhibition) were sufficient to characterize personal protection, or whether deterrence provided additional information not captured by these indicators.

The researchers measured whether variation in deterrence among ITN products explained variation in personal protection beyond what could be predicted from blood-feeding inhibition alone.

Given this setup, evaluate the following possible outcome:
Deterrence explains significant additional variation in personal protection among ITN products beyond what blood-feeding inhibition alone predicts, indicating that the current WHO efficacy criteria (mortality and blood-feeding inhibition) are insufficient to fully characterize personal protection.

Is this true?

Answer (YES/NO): YES